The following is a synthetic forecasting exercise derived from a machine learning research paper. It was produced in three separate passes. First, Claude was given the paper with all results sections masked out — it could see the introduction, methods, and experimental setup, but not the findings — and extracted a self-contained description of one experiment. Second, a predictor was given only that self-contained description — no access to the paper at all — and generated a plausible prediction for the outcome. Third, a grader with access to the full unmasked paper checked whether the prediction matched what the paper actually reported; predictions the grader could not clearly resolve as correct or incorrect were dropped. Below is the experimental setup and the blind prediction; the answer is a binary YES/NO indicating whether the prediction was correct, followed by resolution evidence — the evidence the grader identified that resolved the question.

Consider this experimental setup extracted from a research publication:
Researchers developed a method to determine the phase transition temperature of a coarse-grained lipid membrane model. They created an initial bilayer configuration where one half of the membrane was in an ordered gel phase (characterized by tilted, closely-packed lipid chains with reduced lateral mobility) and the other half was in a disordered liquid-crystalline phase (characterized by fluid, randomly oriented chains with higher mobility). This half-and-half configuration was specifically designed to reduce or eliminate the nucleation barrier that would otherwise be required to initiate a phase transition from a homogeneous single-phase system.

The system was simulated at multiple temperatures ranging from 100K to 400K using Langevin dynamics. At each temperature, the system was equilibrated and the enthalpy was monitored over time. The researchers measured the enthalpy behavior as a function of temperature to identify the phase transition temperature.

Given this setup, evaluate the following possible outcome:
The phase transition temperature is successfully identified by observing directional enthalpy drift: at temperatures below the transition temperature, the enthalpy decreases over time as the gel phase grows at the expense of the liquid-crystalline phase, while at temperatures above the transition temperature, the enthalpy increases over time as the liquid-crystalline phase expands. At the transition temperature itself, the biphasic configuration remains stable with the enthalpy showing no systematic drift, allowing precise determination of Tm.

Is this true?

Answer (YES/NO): NO